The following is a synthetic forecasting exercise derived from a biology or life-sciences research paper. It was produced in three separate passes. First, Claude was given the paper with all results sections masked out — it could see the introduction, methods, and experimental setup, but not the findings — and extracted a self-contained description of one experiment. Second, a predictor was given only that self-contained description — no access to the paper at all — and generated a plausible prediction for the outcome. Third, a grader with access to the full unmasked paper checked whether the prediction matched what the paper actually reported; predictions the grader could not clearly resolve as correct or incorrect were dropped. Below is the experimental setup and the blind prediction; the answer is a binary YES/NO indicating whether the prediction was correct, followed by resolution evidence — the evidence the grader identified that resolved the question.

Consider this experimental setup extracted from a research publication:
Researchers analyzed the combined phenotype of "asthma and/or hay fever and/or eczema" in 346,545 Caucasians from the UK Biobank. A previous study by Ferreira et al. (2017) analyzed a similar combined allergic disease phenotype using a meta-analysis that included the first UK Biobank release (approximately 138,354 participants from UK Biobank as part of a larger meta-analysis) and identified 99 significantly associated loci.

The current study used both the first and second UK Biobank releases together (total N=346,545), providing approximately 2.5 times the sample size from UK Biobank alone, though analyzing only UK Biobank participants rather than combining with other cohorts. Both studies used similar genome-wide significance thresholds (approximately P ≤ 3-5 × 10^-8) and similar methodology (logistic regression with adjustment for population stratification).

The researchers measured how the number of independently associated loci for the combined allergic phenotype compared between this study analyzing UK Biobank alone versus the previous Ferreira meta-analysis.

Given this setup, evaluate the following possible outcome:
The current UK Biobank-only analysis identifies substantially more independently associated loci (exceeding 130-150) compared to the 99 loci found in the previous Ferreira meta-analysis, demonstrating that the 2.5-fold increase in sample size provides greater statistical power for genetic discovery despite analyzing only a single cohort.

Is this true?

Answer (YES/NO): NO